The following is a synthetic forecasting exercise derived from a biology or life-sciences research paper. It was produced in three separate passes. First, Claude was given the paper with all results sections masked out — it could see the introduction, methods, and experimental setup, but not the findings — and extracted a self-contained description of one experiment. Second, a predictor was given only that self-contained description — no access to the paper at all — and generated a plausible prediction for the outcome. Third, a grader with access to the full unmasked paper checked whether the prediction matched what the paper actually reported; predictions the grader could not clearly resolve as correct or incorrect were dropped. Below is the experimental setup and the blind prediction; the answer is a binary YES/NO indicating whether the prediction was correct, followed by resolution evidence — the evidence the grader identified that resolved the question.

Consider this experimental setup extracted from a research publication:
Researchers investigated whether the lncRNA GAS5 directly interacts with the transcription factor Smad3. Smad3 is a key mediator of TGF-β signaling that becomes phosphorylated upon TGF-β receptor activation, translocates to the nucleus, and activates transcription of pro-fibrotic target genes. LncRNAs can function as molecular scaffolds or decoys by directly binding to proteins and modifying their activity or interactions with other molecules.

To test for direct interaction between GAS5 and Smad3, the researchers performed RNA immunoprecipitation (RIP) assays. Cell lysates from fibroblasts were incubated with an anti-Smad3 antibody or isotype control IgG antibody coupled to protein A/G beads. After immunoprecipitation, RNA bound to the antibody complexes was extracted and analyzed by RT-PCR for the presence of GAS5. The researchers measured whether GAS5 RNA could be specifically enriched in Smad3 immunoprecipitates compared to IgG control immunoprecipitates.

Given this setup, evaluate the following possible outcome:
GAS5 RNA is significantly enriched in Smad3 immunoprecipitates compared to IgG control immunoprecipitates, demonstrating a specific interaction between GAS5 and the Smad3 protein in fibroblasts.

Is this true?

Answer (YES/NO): YES